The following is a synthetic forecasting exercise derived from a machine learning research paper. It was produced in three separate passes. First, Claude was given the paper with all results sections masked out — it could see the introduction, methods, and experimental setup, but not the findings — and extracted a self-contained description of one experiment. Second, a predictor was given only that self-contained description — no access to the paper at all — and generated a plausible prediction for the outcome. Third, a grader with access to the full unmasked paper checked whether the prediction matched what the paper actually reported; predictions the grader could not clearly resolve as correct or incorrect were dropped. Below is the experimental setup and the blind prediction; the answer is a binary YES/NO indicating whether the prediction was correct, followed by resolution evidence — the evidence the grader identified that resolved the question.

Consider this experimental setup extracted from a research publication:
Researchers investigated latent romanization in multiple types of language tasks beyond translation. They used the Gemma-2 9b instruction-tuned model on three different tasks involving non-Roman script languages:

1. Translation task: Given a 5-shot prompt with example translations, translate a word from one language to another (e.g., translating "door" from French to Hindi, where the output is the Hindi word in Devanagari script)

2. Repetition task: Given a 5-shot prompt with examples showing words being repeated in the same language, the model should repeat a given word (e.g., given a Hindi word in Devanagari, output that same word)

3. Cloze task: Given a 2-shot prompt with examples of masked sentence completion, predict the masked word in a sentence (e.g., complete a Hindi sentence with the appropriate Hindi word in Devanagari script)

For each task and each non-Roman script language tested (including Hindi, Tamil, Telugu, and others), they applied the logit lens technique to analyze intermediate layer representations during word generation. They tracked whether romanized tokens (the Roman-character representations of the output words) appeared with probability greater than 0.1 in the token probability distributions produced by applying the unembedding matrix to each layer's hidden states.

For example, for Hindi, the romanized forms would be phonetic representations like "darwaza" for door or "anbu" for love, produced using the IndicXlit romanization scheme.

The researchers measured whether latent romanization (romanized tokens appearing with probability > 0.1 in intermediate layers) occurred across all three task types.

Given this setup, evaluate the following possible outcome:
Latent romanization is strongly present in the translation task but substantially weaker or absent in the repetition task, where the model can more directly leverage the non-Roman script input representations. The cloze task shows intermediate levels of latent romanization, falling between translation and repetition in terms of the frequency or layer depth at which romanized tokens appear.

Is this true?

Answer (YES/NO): NO